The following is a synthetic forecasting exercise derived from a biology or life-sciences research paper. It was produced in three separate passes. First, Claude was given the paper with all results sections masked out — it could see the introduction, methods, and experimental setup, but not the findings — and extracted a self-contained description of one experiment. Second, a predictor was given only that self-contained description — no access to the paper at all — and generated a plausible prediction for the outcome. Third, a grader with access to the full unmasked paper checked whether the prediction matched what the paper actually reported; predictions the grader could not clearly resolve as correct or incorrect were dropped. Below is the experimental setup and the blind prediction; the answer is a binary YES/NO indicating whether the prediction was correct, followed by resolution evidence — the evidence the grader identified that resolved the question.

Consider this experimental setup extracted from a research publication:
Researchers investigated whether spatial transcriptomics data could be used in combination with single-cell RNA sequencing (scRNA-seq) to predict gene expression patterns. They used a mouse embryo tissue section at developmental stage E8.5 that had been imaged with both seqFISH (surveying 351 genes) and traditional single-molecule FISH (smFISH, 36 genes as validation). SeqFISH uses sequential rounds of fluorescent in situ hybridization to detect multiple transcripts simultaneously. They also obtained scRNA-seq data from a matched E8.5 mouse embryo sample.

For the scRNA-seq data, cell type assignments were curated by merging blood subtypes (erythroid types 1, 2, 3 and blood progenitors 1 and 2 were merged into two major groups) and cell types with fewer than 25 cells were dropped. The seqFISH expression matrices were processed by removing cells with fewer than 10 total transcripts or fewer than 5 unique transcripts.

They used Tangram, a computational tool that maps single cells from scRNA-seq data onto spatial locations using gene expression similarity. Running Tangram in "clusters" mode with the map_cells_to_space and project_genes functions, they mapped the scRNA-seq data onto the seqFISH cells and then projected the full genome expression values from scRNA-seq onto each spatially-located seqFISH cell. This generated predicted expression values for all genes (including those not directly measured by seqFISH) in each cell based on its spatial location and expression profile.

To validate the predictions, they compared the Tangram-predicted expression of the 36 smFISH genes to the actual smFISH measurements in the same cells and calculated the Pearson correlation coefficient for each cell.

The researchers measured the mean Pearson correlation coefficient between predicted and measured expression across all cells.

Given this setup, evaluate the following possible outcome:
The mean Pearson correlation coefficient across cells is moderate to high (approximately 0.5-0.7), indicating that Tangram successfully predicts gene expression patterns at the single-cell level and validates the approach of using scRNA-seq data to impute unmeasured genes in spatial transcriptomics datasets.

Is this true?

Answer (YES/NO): NO